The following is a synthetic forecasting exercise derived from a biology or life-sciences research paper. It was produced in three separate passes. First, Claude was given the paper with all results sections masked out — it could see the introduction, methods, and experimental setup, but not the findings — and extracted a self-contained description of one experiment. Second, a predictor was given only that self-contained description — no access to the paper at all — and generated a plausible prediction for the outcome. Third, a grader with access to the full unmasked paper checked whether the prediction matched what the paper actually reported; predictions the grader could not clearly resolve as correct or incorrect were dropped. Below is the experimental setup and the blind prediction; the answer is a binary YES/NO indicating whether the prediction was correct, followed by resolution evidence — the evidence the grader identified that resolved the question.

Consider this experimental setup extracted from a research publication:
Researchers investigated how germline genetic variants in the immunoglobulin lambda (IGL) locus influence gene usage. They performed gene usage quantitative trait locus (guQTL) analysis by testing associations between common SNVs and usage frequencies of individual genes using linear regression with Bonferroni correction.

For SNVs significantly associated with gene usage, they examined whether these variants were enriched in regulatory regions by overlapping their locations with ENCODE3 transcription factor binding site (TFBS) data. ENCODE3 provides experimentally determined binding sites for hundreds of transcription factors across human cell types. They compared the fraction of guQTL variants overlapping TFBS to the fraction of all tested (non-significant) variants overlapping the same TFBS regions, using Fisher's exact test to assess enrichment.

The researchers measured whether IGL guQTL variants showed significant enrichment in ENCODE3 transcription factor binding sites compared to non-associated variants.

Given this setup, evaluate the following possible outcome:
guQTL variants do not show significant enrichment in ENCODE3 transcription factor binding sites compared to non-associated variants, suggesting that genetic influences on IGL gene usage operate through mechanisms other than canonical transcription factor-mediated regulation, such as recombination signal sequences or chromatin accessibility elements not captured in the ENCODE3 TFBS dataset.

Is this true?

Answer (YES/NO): NO